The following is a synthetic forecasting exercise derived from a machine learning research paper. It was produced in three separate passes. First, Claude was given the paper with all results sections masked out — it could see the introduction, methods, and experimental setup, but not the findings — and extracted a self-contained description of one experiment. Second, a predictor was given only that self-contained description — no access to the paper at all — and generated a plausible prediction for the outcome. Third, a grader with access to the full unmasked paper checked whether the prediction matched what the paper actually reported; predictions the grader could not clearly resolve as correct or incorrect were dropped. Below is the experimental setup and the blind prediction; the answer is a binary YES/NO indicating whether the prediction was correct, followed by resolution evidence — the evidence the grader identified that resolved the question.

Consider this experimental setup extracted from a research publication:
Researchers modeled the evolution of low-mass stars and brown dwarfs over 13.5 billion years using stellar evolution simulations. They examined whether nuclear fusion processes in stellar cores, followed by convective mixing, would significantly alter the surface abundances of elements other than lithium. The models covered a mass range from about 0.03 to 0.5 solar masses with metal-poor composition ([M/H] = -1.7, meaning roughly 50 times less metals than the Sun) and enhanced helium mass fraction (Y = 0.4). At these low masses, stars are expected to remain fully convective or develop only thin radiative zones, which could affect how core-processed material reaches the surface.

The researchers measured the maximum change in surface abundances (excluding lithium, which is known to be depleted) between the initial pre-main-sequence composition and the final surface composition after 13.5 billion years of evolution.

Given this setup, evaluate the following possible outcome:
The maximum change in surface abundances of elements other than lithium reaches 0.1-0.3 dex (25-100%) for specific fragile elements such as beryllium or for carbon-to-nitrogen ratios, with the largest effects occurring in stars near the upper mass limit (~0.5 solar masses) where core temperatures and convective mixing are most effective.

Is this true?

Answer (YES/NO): NO